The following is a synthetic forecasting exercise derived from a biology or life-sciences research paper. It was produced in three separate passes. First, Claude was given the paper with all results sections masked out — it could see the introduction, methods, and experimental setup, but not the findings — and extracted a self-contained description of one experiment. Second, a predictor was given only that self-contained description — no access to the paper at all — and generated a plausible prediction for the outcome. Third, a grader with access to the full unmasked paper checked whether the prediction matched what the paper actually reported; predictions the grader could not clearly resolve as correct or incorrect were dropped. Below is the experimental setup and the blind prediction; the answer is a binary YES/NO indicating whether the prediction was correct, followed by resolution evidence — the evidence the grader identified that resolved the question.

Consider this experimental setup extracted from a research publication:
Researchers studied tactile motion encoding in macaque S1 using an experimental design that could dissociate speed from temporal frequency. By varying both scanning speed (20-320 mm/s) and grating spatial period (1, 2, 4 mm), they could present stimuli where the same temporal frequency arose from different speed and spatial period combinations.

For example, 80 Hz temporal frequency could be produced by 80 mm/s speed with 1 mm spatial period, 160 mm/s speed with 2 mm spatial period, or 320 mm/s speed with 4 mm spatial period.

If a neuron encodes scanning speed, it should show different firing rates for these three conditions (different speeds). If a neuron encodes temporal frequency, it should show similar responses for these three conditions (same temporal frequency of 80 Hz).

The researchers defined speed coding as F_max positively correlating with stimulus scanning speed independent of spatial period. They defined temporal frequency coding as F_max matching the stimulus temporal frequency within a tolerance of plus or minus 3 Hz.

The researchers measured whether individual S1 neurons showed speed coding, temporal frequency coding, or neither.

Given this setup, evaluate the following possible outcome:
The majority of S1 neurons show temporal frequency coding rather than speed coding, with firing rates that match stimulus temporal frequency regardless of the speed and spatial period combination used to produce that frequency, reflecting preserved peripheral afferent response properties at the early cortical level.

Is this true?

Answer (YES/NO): NO